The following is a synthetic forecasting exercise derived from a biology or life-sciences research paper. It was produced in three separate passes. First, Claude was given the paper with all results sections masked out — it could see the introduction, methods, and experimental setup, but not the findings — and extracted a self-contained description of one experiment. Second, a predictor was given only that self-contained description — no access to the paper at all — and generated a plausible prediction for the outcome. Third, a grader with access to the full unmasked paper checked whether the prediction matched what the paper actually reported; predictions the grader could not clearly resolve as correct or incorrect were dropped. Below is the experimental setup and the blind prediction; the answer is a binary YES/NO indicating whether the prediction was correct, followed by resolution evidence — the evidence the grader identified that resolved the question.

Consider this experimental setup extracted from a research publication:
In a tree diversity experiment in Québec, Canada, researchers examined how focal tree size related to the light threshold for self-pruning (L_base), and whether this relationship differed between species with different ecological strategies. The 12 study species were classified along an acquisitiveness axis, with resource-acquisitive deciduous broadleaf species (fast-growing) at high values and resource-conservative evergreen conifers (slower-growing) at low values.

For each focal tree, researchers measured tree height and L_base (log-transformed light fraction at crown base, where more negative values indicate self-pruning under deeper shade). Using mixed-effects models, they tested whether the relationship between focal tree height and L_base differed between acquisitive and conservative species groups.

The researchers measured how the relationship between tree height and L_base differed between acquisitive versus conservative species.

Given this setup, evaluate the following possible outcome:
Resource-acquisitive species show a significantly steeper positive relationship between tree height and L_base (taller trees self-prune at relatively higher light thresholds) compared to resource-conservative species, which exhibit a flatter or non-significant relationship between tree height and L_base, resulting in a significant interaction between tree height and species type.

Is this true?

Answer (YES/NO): NO